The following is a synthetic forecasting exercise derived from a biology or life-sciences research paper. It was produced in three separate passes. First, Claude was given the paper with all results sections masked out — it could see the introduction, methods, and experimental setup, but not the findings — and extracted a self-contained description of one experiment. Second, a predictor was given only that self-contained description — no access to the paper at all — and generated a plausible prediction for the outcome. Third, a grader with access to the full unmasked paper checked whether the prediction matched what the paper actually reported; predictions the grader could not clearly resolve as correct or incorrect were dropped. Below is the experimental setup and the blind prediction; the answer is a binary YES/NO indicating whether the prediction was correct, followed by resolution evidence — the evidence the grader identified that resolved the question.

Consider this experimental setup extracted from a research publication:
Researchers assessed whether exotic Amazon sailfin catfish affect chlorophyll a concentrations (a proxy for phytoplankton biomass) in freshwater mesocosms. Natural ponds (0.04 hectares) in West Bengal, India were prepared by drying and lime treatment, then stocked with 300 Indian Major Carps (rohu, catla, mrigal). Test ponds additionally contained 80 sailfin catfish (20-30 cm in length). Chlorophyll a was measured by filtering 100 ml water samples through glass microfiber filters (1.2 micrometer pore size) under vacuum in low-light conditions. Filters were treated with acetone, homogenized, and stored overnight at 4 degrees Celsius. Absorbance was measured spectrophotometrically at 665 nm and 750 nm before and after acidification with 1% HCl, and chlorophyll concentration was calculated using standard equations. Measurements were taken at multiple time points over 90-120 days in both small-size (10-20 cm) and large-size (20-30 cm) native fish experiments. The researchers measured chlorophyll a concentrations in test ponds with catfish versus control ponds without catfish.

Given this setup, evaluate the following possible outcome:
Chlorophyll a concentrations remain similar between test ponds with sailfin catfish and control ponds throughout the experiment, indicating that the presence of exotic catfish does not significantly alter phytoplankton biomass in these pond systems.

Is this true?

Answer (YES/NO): NO